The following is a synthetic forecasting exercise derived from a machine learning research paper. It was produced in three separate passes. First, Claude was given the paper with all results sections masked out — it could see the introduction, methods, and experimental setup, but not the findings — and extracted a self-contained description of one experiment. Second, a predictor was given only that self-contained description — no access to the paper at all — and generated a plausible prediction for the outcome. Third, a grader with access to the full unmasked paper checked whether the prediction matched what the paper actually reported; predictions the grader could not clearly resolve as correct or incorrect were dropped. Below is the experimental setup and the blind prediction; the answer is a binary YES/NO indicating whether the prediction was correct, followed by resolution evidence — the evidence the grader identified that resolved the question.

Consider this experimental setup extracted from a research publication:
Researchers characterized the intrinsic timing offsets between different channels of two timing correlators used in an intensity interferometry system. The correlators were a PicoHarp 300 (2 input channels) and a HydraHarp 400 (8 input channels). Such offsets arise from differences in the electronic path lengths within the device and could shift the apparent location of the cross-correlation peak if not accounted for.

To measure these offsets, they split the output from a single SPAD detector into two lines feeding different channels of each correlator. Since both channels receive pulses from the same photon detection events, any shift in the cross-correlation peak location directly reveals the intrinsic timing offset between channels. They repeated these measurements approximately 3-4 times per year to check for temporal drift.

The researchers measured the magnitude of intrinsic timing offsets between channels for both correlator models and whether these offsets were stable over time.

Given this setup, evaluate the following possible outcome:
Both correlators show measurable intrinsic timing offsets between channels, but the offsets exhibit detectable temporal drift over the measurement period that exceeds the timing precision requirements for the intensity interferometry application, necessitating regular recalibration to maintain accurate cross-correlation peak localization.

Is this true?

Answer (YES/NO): YES